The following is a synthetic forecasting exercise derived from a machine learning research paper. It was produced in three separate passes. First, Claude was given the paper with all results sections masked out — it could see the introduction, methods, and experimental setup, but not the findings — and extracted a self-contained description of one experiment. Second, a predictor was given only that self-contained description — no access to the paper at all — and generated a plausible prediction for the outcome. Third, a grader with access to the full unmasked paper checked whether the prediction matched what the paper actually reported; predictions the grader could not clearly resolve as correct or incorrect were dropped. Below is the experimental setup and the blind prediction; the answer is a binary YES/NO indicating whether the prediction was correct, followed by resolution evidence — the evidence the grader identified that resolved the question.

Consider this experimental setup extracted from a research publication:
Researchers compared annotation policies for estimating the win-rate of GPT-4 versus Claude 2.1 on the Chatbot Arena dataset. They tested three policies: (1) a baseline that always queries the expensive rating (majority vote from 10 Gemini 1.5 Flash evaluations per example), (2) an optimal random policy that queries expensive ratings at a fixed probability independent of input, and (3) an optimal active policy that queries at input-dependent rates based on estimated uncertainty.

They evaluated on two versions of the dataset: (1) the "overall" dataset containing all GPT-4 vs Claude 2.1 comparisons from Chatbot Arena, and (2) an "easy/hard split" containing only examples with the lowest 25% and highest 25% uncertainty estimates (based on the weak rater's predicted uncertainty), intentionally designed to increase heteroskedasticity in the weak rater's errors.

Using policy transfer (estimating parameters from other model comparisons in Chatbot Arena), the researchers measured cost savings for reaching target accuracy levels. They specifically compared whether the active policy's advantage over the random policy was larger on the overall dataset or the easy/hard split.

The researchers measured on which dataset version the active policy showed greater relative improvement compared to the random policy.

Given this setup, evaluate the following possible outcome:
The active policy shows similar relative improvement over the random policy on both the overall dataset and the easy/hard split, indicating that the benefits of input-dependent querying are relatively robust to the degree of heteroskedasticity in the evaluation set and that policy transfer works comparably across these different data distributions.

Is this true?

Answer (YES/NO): NO